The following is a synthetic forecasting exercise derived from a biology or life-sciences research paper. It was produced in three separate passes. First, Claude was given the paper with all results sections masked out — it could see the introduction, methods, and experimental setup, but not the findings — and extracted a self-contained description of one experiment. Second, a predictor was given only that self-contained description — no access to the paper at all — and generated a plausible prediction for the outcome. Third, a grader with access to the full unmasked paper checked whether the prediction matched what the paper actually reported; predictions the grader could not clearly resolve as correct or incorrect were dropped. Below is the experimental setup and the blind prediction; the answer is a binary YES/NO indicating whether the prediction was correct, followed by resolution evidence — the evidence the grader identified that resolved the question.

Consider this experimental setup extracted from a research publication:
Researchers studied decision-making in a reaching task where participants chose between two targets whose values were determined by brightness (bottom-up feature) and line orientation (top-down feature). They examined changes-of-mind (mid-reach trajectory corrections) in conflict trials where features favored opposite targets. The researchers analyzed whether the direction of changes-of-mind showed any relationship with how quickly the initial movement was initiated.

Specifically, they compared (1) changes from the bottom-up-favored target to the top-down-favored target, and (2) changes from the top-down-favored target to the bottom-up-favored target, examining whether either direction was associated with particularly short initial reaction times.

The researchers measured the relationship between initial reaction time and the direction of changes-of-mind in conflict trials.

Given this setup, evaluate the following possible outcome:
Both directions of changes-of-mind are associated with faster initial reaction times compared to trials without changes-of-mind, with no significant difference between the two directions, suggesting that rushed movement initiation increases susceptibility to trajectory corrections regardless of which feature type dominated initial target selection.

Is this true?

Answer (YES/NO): NO